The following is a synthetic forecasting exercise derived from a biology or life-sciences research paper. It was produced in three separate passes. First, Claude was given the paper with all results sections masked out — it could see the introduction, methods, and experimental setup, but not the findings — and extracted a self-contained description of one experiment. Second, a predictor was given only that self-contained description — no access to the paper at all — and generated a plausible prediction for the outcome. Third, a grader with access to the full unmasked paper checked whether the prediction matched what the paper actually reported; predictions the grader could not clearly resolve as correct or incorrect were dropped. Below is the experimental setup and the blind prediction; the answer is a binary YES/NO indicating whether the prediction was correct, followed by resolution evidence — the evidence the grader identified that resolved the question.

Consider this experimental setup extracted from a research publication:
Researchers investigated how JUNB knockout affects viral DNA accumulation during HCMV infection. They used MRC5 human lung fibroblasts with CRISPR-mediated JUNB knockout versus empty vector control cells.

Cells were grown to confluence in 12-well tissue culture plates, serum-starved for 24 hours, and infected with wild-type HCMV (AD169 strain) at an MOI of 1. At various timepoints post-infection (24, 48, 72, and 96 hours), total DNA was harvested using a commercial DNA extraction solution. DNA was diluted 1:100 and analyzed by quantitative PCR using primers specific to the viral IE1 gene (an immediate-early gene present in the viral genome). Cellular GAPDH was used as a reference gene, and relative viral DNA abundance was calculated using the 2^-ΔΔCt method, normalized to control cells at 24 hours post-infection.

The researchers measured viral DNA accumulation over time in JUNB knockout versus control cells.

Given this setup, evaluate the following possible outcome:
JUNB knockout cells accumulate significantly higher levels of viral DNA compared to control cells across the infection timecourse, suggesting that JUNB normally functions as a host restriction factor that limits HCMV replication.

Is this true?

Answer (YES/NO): YES